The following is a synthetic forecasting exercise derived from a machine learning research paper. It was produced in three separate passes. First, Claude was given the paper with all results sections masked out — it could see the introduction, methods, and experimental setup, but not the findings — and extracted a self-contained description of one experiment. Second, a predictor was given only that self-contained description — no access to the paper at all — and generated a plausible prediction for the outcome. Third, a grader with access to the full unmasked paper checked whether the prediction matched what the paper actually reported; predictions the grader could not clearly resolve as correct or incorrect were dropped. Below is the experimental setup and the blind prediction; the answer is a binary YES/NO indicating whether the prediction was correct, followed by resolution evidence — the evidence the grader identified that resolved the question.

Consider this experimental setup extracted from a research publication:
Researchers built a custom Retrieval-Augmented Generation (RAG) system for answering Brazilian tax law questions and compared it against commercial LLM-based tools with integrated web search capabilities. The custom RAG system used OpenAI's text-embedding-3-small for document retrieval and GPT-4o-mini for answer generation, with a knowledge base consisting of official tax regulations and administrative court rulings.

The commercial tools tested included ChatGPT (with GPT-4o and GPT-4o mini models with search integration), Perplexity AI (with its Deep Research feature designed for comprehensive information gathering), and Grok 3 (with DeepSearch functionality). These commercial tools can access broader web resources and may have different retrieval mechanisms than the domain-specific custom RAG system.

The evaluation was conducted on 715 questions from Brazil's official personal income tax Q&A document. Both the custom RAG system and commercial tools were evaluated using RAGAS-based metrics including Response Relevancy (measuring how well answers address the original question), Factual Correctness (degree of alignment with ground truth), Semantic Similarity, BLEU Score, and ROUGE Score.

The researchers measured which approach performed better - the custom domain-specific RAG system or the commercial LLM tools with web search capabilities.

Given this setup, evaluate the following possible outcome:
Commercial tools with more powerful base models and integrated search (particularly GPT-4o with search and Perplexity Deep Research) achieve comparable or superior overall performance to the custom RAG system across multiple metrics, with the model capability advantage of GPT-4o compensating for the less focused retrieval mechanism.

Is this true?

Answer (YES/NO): YES